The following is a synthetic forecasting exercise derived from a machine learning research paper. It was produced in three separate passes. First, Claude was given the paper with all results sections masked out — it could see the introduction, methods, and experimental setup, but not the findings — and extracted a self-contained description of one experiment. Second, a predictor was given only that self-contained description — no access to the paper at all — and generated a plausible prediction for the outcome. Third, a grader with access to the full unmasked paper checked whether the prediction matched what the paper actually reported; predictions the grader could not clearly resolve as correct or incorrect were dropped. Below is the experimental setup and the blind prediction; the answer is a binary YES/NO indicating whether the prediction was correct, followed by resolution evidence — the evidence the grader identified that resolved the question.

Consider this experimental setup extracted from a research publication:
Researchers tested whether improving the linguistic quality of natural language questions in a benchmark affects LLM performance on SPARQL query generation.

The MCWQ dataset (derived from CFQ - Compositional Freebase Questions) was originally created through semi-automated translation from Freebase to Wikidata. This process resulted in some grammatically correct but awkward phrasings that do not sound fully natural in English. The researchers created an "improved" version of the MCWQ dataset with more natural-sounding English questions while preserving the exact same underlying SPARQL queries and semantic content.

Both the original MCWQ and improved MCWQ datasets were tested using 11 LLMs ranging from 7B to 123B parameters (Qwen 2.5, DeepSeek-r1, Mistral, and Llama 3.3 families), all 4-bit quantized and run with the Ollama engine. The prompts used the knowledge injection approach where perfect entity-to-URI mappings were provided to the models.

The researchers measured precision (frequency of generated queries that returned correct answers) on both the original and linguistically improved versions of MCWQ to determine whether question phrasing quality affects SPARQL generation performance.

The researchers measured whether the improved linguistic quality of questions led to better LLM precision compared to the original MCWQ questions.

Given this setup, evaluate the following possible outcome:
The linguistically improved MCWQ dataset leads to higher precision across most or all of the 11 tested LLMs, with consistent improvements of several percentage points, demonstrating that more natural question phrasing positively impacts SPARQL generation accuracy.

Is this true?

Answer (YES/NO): NO